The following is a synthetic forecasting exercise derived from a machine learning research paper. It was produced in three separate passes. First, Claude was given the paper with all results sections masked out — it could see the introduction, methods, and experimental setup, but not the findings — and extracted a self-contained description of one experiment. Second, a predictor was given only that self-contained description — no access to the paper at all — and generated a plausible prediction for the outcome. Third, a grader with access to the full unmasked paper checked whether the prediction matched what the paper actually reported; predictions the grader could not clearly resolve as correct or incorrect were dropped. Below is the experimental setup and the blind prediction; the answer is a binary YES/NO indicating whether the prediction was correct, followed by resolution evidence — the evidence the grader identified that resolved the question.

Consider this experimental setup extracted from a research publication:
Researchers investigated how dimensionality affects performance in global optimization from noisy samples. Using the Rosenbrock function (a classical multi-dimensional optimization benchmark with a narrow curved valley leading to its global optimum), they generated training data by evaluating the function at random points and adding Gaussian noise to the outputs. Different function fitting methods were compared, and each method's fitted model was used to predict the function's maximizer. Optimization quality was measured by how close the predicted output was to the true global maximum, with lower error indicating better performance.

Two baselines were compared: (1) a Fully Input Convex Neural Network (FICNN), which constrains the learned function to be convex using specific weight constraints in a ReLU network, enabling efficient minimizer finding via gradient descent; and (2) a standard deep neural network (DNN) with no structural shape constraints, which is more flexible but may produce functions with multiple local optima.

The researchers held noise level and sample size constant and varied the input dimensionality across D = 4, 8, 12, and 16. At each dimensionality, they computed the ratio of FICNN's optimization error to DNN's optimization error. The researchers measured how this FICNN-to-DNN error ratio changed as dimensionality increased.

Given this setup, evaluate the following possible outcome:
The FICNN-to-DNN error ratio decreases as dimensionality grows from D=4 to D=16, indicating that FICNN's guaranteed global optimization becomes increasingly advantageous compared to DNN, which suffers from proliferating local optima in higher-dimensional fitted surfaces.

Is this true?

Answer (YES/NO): NO